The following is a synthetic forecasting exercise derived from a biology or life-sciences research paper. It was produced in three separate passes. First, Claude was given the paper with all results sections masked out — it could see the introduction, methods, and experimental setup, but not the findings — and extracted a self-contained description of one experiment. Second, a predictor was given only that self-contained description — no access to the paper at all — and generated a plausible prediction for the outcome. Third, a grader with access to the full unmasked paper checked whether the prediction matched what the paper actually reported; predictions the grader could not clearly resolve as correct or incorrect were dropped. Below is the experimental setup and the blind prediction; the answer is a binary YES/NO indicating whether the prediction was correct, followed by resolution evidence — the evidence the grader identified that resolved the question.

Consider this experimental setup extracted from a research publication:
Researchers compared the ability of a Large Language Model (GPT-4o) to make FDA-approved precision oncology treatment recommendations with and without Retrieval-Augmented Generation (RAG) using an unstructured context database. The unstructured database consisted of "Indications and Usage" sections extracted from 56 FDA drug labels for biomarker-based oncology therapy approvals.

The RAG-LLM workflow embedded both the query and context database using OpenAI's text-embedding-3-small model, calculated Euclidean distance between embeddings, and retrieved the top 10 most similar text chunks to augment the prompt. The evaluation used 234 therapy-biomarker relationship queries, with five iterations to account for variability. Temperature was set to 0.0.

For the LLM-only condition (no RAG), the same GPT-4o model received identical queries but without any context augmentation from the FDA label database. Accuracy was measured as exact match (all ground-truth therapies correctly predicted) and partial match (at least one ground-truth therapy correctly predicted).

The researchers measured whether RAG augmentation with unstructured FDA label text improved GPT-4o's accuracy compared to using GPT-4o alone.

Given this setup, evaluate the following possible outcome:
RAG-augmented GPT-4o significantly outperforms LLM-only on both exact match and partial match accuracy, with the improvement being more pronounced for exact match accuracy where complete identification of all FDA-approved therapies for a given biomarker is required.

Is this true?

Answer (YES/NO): NO